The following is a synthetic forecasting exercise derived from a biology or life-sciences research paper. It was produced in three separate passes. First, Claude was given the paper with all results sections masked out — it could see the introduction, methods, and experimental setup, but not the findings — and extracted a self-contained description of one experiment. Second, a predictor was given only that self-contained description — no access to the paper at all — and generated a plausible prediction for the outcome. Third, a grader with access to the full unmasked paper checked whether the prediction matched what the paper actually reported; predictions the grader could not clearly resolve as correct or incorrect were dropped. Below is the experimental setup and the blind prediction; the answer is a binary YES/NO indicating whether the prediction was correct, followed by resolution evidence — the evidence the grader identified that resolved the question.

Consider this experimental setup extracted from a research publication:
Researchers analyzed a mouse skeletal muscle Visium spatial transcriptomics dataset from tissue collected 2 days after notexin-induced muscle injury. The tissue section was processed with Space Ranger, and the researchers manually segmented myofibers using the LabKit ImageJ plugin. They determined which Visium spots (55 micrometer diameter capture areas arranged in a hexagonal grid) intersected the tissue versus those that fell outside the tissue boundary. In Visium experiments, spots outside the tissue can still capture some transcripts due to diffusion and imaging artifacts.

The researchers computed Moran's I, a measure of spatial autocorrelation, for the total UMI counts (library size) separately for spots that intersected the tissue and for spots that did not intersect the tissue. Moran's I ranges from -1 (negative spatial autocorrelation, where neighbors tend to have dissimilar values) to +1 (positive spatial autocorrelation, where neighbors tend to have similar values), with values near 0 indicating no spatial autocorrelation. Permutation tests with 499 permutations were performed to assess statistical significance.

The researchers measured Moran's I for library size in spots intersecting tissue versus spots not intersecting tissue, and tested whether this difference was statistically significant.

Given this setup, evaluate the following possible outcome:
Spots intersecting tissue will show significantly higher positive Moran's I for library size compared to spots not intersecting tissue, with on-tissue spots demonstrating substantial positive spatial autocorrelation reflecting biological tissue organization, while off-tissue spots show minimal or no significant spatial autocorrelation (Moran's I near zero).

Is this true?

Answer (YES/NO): NO